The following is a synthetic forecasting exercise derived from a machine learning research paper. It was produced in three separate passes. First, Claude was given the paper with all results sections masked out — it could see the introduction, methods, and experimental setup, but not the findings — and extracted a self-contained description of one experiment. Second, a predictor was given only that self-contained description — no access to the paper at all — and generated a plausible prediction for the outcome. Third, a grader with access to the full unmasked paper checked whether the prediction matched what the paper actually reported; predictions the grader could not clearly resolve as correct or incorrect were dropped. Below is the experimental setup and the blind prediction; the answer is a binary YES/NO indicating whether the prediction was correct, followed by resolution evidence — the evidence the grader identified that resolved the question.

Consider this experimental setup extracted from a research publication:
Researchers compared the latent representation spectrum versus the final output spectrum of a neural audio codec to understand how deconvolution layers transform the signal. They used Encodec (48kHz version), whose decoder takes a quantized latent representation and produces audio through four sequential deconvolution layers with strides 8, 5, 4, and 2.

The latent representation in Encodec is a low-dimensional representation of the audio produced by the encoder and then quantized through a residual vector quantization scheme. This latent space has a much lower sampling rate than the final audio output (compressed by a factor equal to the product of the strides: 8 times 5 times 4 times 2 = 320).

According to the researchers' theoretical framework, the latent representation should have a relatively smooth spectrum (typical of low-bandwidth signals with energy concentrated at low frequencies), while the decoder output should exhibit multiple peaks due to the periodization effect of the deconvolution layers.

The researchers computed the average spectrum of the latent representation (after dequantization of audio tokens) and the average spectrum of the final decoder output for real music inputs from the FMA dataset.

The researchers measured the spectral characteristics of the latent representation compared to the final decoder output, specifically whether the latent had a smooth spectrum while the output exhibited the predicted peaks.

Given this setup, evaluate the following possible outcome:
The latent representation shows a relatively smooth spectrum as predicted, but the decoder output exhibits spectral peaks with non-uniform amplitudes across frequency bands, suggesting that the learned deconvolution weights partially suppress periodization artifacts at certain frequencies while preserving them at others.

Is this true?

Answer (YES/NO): NO